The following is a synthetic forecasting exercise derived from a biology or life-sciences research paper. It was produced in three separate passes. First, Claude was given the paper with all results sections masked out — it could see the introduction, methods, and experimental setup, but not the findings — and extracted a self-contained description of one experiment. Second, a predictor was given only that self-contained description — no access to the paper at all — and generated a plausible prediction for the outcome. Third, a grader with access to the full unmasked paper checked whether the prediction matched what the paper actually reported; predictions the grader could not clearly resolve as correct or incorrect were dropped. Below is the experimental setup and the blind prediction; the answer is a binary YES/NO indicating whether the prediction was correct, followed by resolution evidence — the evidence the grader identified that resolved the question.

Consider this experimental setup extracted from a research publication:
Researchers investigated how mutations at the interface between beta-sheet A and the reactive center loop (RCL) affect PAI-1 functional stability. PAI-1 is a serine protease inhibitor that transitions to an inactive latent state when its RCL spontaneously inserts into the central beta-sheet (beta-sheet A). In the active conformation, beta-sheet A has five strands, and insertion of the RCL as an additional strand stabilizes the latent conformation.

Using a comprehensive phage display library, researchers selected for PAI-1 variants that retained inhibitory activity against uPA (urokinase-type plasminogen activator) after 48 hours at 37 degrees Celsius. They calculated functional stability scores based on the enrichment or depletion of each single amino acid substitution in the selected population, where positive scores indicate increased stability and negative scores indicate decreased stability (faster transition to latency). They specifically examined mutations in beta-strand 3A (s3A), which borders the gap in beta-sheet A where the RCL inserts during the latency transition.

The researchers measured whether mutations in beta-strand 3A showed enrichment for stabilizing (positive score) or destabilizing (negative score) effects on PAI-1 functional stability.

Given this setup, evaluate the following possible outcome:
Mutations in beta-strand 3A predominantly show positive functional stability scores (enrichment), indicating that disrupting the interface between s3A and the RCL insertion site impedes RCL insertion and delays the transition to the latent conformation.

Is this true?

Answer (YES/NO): YES